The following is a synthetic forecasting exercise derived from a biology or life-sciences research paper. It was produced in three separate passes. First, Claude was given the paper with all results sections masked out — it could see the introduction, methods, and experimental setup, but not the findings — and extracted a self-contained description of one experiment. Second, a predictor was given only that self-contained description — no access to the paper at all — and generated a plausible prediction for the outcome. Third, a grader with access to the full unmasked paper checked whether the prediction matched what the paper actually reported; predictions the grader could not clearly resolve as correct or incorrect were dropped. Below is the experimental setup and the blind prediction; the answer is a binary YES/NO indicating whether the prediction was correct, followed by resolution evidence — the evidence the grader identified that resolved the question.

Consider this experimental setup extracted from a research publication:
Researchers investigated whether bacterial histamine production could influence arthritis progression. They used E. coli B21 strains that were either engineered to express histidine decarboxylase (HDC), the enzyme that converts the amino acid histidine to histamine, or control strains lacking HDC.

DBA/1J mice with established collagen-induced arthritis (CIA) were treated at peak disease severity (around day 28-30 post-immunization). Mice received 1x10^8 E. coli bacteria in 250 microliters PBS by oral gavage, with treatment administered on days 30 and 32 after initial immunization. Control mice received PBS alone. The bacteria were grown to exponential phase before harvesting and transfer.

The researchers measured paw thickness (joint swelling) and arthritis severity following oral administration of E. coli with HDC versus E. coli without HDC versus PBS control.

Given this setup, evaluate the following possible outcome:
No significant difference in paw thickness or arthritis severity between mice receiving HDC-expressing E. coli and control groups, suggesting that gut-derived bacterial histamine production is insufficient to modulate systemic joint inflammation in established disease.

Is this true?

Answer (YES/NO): NO